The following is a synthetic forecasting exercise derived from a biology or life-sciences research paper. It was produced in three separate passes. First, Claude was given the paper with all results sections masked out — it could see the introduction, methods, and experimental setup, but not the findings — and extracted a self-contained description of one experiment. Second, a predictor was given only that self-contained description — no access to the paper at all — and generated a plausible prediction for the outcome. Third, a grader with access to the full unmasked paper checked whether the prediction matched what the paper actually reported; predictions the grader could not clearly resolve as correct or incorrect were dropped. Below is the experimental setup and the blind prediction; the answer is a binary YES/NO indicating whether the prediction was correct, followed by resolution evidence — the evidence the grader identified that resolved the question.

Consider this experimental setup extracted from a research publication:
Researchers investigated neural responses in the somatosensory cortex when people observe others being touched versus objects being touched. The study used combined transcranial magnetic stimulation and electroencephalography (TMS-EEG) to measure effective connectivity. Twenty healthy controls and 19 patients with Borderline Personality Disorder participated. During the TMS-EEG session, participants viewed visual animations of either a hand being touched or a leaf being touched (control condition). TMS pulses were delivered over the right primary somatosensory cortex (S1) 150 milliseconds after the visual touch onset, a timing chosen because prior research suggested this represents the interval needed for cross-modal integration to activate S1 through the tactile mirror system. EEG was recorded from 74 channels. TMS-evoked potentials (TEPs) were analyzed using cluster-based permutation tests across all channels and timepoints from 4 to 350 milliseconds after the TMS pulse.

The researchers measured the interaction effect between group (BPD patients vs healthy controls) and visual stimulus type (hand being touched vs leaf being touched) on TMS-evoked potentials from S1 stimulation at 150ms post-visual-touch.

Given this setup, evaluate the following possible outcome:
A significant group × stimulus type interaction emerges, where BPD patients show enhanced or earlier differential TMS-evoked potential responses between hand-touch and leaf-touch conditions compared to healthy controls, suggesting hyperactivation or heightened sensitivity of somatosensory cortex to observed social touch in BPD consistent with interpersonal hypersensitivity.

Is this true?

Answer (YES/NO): NO